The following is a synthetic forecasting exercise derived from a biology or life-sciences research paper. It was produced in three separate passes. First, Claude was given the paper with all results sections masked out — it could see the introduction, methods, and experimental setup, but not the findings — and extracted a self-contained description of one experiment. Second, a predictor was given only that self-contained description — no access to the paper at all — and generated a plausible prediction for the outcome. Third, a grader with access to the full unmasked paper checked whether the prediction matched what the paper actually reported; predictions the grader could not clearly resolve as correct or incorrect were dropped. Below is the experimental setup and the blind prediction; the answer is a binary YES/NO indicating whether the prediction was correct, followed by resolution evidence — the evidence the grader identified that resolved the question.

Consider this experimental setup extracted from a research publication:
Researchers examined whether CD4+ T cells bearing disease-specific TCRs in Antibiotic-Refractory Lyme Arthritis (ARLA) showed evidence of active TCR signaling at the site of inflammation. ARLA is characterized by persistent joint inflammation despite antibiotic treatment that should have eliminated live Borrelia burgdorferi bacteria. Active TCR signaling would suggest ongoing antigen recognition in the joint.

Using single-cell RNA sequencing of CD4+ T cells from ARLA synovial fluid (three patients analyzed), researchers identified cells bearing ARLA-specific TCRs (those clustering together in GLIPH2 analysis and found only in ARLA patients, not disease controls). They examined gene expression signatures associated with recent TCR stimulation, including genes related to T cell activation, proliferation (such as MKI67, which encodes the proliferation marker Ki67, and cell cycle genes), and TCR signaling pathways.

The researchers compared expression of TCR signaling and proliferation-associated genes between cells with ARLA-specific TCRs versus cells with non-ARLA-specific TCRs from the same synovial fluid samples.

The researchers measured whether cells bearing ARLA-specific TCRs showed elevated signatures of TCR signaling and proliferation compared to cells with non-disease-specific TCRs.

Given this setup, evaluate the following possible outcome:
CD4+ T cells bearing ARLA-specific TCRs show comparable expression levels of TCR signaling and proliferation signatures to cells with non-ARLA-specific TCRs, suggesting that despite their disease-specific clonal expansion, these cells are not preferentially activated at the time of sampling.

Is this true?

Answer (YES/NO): NO